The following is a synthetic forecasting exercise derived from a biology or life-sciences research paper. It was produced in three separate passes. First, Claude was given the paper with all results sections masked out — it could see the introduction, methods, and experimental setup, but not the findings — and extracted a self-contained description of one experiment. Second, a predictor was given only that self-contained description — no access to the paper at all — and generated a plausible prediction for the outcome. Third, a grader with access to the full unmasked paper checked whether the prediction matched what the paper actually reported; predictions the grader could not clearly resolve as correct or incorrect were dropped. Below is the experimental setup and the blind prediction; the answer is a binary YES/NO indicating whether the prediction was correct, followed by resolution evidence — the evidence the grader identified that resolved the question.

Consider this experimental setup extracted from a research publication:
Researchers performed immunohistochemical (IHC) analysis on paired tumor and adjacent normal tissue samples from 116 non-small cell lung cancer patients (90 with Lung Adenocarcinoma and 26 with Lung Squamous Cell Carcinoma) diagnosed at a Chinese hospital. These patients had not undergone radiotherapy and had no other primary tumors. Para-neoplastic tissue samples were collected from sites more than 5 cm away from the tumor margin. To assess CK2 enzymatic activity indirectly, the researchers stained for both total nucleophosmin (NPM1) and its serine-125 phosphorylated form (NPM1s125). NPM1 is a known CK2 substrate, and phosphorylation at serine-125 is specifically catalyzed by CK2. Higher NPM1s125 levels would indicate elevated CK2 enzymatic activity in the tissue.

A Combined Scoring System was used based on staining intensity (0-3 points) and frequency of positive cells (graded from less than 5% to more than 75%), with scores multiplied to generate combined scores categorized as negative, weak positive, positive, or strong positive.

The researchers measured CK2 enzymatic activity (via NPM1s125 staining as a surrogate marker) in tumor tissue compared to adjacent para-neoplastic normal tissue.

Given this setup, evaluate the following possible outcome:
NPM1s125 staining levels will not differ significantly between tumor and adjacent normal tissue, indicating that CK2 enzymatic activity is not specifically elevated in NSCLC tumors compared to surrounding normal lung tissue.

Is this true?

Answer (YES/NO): NO